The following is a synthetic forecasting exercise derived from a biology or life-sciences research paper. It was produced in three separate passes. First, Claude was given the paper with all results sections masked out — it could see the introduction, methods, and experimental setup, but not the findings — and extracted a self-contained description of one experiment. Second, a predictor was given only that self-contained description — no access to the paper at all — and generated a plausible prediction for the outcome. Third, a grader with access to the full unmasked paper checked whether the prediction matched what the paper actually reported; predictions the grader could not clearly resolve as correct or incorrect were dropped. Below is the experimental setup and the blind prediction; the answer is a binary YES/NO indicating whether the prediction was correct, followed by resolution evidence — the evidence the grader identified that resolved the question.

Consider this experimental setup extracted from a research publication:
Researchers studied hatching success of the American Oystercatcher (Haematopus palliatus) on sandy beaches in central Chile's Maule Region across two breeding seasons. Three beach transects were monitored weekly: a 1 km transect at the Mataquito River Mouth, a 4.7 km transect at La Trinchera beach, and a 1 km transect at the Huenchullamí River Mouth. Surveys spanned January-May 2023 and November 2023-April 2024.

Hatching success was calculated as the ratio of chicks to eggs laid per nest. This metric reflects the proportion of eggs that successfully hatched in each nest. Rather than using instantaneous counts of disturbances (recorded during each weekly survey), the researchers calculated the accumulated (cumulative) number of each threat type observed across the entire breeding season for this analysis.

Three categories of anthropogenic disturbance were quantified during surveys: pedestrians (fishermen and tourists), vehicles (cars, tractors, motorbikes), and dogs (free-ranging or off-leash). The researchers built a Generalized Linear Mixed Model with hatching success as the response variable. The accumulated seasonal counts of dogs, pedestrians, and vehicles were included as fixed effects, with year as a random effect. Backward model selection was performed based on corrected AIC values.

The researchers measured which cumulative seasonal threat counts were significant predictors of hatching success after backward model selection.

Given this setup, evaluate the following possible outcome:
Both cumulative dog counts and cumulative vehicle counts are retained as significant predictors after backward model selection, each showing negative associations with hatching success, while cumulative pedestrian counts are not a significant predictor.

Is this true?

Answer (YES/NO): NO